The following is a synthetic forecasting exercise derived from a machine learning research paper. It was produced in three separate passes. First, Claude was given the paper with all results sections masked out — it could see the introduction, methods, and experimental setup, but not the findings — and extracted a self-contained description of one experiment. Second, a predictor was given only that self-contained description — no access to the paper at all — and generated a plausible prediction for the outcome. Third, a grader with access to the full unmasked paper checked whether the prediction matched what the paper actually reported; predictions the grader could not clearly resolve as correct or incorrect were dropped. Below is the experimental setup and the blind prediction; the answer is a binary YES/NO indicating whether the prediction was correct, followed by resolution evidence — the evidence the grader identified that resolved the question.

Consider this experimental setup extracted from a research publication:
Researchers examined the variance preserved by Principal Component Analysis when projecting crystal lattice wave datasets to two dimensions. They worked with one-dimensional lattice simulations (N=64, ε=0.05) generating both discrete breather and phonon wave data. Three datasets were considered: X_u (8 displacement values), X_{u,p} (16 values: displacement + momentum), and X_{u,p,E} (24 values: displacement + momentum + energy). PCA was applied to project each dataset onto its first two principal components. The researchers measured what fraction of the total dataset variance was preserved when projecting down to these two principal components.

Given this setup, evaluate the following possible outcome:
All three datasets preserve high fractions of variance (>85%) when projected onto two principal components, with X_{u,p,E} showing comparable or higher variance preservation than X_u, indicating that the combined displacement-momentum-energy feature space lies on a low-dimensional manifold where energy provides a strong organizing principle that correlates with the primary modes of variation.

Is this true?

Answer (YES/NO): YES